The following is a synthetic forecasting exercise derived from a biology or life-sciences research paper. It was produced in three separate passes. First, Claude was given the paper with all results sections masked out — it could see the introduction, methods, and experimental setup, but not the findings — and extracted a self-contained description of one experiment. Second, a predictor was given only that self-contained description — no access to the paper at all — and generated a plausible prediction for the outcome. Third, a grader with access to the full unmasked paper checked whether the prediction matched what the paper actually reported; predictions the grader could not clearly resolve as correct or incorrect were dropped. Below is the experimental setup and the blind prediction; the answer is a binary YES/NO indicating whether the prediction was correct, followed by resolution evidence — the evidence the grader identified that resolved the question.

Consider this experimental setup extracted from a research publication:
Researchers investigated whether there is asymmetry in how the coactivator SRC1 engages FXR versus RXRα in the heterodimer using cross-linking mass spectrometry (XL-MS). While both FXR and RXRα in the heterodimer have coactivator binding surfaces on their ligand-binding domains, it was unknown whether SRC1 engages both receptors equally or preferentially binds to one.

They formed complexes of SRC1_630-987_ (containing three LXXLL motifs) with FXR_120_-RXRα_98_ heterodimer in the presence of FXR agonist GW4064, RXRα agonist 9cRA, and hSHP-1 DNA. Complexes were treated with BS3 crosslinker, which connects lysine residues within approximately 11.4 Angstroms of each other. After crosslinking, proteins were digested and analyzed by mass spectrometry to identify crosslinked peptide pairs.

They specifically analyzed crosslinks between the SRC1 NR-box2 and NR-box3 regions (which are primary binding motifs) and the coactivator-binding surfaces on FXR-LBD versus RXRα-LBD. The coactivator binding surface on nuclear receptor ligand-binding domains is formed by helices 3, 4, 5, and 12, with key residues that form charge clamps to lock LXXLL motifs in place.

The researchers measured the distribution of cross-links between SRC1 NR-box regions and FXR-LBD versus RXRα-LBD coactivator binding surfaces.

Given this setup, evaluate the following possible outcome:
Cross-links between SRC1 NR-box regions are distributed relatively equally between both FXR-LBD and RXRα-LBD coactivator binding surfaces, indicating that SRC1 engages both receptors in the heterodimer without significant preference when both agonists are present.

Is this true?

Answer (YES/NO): NO